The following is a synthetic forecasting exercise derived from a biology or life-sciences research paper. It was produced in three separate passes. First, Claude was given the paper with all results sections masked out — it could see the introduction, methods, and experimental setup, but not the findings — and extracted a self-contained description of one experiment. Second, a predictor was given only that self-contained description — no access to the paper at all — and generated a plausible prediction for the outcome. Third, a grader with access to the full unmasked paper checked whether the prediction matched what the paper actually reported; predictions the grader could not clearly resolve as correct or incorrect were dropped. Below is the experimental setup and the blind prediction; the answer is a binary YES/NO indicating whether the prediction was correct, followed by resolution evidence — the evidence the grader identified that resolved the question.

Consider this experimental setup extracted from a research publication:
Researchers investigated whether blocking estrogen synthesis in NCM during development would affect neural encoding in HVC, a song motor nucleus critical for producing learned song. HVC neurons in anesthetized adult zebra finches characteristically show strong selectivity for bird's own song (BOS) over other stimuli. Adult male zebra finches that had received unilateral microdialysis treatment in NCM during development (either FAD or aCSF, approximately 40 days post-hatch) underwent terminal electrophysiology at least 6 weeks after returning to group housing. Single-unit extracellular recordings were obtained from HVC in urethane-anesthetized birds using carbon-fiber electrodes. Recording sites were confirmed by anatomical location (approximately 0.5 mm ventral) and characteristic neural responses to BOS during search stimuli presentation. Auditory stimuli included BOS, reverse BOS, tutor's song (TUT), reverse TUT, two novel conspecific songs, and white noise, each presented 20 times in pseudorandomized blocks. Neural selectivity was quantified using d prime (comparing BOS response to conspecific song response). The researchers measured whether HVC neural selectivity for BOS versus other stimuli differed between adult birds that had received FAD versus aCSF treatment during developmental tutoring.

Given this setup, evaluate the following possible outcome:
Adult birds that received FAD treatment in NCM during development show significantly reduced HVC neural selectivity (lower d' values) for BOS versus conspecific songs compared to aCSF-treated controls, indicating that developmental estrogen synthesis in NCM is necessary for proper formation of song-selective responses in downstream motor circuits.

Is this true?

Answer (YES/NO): NO